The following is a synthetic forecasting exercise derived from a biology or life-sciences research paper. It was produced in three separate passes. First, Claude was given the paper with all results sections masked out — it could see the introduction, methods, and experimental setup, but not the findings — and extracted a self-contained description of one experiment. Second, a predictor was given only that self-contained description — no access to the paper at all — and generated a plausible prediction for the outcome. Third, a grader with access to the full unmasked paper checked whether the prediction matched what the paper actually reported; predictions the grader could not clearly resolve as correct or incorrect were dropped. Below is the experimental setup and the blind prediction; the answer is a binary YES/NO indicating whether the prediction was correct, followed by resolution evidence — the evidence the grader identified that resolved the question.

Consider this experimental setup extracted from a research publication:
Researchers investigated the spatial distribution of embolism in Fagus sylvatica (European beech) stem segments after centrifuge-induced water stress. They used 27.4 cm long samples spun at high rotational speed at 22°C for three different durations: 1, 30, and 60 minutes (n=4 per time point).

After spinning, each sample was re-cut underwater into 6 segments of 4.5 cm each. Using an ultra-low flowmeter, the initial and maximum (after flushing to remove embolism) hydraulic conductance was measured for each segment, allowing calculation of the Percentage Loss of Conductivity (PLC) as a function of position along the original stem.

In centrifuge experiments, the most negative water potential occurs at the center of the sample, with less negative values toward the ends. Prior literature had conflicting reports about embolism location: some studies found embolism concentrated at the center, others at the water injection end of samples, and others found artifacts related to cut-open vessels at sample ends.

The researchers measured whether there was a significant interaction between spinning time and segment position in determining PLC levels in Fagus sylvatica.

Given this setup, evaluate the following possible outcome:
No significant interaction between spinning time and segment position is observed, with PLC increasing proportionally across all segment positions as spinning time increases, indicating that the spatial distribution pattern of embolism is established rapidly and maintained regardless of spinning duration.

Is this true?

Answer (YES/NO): NO